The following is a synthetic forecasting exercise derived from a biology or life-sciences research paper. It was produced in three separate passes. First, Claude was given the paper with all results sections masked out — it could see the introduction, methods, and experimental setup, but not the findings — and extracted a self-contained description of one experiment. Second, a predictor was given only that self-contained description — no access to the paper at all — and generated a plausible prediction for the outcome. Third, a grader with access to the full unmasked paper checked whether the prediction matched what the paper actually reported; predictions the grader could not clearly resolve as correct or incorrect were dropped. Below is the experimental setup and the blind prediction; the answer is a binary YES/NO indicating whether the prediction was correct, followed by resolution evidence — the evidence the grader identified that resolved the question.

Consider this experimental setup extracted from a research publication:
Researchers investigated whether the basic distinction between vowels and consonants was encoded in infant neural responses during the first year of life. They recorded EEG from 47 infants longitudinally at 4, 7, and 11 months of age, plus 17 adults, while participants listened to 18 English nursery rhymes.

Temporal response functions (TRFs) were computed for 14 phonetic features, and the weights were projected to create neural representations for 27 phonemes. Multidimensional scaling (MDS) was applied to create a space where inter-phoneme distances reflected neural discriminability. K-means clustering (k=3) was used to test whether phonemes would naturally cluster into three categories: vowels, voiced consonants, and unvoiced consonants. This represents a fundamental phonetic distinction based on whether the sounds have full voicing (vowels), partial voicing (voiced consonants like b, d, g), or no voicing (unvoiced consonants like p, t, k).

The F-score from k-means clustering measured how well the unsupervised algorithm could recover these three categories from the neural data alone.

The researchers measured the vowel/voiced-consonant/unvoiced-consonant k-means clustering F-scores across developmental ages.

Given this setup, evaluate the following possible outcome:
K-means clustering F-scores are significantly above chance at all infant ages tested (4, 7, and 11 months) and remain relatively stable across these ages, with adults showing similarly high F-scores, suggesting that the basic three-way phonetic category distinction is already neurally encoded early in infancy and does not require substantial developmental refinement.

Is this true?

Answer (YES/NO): NO